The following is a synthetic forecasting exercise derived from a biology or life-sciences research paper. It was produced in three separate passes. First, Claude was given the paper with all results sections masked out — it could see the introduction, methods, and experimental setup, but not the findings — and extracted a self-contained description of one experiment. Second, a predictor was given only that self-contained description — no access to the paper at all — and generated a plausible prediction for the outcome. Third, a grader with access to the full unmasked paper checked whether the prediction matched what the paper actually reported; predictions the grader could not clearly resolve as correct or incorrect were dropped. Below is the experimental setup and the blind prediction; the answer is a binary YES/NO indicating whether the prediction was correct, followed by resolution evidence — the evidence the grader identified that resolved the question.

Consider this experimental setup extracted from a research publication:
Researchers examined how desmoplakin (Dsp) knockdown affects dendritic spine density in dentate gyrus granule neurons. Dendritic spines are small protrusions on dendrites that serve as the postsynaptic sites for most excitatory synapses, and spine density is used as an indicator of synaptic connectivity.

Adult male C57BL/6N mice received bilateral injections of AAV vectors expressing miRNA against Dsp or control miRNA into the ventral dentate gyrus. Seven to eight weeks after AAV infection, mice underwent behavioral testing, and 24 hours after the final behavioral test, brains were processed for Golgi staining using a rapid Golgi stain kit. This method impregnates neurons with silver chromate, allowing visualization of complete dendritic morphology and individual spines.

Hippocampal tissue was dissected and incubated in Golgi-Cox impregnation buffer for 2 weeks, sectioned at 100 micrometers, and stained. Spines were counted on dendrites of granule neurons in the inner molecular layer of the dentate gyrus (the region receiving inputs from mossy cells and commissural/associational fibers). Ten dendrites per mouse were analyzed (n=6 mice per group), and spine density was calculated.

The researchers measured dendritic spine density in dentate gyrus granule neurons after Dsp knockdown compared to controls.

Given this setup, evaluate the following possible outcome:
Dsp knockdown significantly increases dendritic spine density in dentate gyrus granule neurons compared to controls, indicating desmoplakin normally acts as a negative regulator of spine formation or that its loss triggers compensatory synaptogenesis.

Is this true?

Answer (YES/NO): NO